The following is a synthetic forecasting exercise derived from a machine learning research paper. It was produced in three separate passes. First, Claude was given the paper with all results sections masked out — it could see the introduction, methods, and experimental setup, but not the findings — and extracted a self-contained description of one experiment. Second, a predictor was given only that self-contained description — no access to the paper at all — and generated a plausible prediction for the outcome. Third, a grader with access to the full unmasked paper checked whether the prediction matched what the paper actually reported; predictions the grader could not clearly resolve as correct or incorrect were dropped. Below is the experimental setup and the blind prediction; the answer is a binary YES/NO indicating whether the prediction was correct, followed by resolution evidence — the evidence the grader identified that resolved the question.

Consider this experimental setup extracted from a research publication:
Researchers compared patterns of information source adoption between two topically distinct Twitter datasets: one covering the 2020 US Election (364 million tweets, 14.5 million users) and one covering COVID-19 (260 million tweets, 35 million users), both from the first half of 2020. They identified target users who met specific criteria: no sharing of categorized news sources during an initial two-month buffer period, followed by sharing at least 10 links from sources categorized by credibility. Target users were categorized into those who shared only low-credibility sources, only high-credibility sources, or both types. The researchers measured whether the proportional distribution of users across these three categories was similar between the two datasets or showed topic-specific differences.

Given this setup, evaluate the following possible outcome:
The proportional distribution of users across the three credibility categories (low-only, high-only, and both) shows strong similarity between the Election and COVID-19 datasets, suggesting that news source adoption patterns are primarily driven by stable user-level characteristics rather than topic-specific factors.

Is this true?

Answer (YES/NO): NO